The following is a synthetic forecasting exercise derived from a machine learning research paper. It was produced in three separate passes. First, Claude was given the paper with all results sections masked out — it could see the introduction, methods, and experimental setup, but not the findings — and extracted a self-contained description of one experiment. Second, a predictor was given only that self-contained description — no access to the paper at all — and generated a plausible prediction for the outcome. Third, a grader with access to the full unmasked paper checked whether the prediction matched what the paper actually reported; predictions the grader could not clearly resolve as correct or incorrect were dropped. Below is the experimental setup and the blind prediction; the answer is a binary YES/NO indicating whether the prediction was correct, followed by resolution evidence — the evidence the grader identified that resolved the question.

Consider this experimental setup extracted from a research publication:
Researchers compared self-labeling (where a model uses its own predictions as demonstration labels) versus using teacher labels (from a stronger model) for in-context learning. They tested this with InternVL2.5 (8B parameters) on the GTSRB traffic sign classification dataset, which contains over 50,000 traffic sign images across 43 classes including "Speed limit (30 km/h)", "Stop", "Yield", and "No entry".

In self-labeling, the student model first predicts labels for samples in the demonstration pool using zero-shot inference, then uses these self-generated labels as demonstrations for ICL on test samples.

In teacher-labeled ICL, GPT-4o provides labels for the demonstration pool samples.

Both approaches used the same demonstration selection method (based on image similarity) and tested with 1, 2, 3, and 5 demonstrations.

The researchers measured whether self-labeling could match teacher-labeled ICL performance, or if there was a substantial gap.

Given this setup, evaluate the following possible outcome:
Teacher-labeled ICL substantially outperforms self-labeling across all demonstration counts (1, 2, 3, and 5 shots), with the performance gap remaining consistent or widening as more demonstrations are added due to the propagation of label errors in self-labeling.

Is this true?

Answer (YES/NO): NO